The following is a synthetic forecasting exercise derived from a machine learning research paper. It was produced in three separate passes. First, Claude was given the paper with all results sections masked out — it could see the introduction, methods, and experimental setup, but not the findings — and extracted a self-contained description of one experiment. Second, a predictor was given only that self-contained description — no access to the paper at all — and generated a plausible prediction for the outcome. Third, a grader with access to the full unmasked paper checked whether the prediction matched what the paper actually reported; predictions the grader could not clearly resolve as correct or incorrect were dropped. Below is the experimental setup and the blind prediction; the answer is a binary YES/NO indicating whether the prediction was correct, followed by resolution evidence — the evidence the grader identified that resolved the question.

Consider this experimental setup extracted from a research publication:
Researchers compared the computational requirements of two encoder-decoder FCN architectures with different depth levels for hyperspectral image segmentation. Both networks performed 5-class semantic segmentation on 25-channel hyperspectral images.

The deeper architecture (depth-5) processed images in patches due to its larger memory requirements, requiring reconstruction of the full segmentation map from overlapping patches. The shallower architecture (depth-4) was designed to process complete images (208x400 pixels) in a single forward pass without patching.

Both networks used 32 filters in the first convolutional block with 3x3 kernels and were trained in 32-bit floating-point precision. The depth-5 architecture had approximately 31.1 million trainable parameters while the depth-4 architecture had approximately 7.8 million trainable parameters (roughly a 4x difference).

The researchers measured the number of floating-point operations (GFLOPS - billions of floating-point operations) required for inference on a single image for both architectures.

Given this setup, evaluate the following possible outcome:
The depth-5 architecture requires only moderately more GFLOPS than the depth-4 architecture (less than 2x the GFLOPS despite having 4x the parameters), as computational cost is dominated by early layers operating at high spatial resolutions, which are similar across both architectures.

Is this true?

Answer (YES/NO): YES